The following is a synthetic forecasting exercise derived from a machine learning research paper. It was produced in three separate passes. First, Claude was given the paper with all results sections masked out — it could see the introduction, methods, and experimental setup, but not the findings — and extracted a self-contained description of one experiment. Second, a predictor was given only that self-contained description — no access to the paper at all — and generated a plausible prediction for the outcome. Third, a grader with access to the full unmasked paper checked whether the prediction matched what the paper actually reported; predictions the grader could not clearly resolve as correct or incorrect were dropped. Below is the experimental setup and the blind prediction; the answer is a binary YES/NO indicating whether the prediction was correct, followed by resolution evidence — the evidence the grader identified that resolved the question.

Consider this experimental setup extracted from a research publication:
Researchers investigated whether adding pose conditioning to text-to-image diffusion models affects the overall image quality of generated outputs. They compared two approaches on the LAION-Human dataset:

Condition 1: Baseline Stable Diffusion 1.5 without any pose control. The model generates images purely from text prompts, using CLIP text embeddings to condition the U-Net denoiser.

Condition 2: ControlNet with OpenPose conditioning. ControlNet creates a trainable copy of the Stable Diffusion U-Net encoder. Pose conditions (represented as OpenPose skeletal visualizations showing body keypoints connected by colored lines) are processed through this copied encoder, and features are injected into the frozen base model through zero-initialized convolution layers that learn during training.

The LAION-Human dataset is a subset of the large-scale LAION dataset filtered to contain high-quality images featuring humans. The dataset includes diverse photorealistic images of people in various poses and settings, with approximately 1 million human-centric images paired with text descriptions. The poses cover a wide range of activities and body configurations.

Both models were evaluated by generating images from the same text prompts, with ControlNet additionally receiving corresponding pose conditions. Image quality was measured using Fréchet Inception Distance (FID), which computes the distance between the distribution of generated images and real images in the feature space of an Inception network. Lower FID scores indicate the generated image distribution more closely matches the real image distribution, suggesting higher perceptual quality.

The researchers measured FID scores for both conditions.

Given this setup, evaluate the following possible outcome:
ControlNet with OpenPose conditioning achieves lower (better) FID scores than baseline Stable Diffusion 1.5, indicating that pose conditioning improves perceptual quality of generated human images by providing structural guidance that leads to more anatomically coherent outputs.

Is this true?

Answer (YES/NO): NO